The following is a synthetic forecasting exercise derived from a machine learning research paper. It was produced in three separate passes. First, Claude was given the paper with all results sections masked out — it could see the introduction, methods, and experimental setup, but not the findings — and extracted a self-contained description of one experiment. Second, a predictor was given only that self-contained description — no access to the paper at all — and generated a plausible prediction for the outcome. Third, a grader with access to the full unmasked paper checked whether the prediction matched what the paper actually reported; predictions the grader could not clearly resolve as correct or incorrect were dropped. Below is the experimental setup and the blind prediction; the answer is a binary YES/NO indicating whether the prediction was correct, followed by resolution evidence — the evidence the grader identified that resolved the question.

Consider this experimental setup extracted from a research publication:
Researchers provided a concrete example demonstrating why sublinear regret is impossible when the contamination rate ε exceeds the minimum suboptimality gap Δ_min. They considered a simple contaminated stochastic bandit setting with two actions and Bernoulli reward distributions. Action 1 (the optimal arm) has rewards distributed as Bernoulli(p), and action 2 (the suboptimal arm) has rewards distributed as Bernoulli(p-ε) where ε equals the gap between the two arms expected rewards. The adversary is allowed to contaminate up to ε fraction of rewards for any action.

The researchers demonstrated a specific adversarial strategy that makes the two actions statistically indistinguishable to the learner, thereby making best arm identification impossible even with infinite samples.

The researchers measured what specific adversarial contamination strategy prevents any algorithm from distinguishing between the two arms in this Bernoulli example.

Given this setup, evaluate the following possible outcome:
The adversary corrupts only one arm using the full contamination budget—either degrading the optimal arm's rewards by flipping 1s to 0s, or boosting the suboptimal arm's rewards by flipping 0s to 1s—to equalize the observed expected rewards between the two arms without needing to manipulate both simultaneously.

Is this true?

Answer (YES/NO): YES